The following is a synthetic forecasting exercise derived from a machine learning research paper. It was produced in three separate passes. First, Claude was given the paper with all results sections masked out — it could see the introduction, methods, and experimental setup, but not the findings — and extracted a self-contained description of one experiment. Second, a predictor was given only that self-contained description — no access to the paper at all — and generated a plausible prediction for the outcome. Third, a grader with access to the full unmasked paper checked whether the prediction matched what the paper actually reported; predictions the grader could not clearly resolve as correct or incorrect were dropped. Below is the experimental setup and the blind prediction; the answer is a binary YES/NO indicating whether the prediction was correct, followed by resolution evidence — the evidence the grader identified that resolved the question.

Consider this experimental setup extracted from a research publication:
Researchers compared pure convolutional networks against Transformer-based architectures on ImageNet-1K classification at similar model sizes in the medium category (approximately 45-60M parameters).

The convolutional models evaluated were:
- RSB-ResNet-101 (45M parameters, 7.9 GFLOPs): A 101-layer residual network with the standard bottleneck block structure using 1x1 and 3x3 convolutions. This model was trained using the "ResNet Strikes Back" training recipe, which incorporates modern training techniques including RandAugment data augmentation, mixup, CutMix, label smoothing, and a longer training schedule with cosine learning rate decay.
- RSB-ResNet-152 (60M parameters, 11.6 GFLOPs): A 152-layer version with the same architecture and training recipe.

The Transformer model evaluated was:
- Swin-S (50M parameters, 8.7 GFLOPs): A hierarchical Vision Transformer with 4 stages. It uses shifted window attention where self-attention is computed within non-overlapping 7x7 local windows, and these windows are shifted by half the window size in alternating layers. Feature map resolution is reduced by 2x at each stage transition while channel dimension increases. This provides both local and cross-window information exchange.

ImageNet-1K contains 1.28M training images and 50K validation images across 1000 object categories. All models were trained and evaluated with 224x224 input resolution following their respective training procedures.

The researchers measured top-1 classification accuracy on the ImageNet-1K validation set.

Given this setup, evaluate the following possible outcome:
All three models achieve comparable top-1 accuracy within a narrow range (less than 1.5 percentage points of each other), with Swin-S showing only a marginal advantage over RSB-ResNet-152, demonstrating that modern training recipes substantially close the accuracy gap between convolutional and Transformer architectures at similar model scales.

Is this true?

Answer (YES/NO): NO